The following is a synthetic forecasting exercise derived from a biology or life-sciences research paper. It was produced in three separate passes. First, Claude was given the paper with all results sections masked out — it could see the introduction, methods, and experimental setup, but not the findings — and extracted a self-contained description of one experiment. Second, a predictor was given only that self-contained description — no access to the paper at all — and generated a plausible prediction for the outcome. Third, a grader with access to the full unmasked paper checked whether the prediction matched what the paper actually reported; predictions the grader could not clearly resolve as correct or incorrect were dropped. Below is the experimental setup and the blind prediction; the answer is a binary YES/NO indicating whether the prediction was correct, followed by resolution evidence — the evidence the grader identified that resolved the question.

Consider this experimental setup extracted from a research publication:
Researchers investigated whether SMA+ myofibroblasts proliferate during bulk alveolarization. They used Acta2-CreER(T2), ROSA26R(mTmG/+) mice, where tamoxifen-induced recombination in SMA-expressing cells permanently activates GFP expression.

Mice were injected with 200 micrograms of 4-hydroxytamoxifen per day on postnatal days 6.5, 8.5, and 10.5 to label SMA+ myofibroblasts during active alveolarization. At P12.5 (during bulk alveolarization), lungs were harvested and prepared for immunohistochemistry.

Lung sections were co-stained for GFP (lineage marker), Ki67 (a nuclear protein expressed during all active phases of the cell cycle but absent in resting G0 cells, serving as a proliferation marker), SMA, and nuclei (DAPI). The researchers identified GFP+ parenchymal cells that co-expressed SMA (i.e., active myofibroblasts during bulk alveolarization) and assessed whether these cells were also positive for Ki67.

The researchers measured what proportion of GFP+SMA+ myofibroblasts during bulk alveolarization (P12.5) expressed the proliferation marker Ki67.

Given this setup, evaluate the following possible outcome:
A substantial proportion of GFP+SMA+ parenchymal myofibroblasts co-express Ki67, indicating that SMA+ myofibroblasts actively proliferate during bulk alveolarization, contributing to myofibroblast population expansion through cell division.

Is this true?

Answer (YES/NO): YES